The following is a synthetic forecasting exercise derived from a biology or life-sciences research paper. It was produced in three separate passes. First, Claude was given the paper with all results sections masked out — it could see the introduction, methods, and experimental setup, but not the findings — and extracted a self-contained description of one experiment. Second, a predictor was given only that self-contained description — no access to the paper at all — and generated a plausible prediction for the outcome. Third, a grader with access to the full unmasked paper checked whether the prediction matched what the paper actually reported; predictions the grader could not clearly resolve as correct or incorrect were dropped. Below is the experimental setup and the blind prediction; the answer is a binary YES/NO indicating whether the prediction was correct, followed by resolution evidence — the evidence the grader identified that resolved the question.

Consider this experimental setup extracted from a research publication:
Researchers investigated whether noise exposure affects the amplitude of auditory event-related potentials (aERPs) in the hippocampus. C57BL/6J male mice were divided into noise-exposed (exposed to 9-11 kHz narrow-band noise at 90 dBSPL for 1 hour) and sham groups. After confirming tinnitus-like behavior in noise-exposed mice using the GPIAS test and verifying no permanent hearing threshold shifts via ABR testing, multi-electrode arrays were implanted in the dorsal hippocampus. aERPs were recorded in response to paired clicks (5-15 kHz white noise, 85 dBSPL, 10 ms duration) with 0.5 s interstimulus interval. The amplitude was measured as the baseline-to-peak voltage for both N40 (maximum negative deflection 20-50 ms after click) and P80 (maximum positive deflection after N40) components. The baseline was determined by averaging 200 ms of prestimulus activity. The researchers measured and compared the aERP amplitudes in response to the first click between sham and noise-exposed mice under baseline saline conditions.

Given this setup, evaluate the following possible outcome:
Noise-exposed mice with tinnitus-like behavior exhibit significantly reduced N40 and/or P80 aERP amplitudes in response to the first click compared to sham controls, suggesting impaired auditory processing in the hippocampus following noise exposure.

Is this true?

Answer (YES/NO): NO